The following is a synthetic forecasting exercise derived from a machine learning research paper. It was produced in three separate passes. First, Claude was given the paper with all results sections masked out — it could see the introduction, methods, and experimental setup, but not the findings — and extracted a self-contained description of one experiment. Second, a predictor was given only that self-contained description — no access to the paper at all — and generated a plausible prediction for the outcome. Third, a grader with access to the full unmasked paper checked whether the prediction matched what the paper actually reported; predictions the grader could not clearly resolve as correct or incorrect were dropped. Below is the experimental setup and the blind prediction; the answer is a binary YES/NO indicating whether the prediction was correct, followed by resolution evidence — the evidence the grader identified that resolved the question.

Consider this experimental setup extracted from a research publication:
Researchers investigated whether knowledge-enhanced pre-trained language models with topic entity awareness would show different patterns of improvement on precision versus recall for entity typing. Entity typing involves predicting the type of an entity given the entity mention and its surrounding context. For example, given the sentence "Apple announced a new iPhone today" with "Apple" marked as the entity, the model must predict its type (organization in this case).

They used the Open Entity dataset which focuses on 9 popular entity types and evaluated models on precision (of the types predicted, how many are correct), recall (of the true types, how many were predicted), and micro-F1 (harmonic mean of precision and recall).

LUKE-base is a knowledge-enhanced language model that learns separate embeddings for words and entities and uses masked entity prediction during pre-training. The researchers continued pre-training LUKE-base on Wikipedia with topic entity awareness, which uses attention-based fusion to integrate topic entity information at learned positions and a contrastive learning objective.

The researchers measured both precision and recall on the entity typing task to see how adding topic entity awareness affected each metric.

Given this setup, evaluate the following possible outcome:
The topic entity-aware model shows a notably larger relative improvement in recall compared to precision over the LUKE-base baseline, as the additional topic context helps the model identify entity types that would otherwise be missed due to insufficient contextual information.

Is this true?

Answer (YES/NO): YES